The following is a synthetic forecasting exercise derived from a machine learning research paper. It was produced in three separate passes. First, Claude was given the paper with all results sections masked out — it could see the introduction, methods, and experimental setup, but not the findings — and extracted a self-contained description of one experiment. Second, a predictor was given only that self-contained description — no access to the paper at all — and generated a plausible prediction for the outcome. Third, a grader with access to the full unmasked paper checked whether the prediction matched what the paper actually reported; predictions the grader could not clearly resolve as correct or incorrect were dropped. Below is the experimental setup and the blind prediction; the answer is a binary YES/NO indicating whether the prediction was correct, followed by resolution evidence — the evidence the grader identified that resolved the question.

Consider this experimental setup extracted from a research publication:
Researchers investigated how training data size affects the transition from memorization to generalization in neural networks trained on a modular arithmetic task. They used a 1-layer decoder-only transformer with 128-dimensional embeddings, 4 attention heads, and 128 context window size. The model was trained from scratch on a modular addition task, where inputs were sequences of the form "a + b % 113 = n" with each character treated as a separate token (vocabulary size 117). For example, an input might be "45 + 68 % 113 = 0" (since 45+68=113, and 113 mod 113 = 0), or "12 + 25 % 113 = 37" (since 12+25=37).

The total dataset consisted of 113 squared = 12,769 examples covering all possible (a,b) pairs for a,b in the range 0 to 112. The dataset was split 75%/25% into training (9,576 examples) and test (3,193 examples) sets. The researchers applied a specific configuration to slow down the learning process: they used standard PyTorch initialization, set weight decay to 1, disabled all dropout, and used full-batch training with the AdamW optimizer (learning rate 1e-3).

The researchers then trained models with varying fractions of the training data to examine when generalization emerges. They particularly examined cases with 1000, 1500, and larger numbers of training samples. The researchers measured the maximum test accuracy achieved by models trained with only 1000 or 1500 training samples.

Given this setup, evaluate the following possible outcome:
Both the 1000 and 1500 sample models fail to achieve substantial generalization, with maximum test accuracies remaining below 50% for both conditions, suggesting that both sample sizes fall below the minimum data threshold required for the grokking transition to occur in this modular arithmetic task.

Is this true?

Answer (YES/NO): YES